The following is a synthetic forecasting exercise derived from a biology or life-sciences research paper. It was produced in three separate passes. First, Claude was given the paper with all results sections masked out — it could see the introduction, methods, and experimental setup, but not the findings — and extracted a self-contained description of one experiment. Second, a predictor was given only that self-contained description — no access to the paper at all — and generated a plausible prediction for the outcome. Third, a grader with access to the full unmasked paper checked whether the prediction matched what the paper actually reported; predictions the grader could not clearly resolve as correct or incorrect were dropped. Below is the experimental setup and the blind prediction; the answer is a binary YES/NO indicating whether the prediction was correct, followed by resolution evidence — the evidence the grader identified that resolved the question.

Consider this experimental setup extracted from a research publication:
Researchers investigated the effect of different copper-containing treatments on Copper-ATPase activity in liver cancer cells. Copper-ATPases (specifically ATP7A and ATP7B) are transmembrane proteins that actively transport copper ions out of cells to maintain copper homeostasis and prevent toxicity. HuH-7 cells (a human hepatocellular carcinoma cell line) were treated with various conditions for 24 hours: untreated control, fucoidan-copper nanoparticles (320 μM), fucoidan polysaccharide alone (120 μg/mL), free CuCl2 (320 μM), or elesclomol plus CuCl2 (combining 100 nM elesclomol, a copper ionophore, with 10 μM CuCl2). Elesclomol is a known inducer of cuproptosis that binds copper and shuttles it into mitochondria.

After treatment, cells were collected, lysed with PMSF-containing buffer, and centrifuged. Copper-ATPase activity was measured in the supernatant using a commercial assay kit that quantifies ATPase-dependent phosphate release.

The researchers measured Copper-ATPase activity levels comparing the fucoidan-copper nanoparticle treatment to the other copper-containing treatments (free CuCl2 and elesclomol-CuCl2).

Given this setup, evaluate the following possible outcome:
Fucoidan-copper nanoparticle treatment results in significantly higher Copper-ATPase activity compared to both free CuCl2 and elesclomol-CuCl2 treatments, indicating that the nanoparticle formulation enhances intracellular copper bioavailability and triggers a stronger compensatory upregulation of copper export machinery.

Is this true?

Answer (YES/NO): YES